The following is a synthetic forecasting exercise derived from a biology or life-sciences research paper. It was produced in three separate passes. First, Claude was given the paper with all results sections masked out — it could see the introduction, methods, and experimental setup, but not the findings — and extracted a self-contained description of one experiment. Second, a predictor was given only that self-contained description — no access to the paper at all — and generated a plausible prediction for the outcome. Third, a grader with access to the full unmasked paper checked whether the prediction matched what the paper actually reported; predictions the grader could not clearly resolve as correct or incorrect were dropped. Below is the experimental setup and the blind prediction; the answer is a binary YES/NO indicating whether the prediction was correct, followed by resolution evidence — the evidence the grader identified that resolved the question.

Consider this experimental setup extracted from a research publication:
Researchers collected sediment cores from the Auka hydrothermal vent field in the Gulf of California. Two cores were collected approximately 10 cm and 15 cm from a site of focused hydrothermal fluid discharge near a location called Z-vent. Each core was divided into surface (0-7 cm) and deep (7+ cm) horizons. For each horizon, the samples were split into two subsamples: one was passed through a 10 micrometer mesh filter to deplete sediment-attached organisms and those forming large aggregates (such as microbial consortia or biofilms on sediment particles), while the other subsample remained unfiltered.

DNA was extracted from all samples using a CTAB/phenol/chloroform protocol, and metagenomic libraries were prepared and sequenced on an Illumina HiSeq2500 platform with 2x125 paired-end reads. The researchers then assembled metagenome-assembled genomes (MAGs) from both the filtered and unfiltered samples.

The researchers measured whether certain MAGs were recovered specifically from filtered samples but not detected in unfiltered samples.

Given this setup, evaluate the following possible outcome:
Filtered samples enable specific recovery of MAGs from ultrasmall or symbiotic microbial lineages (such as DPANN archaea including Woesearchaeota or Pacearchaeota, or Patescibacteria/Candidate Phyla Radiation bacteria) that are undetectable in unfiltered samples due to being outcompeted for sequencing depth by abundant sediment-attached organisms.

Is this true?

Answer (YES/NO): NO